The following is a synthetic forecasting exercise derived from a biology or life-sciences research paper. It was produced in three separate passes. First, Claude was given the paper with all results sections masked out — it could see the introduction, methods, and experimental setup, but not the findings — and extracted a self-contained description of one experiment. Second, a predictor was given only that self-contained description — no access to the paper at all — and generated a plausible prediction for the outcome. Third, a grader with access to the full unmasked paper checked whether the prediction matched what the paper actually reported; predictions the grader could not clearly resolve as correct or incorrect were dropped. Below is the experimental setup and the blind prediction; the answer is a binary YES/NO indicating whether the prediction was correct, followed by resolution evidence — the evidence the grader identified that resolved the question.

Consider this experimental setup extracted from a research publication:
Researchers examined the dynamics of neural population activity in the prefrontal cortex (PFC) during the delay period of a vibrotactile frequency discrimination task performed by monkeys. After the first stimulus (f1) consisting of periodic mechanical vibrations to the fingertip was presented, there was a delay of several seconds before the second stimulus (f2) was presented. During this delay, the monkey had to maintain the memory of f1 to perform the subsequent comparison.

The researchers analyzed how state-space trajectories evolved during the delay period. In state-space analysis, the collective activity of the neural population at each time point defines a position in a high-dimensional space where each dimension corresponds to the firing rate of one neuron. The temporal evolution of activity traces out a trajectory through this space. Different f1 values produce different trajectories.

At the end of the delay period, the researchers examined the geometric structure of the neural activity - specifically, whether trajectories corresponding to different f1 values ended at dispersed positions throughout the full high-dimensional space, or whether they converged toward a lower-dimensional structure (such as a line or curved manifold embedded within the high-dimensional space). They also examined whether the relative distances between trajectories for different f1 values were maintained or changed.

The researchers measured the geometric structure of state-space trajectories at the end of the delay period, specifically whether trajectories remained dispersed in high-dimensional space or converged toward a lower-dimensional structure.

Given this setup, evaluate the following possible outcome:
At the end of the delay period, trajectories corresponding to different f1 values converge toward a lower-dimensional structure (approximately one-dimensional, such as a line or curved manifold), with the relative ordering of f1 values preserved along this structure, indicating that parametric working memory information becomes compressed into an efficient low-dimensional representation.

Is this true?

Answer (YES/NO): YES